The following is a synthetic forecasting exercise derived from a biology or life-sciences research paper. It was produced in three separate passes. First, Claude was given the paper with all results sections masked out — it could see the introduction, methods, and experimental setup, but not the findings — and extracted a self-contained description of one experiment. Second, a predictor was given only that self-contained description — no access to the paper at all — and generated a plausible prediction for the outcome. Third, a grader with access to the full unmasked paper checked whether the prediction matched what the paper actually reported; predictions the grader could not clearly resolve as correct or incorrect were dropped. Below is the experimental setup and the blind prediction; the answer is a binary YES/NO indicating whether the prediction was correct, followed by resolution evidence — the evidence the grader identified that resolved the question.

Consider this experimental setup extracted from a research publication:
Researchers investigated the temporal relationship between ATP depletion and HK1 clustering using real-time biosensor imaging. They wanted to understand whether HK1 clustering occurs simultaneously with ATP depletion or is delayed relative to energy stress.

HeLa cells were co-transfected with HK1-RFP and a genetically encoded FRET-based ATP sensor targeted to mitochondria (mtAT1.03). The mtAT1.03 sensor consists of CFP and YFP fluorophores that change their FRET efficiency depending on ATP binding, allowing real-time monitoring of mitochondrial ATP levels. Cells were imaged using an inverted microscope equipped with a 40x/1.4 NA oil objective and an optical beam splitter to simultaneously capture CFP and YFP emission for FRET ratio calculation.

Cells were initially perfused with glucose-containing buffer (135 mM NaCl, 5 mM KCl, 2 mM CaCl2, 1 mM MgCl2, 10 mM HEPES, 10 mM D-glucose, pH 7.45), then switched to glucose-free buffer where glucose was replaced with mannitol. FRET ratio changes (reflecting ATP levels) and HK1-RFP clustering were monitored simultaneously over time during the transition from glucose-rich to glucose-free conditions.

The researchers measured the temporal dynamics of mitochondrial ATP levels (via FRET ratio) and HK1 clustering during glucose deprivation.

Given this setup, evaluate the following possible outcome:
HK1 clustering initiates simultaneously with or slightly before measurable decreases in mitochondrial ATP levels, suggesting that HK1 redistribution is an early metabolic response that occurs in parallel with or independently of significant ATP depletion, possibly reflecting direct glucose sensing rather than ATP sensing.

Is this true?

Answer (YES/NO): NO